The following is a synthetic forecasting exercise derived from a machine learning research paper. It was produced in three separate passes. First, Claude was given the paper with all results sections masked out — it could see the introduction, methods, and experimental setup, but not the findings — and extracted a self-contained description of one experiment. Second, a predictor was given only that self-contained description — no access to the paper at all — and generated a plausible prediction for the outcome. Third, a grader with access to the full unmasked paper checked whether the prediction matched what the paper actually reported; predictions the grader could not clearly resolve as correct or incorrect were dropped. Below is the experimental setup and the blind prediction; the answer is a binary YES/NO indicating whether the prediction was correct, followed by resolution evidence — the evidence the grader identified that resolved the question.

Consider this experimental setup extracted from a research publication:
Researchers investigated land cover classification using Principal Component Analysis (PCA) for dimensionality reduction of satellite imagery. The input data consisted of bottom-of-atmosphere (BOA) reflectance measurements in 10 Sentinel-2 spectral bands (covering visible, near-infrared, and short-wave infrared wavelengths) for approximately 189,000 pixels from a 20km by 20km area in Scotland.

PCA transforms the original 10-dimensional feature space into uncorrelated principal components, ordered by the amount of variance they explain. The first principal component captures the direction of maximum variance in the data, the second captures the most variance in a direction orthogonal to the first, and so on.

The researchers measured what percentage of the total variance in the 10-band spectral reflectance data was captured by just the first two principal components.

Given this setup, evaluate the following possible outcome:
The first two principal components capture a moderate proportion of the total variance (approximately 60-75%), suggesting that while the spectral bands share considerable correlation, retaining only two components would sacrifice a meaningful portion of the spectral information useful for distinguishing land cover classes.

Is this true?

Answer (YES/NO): NO